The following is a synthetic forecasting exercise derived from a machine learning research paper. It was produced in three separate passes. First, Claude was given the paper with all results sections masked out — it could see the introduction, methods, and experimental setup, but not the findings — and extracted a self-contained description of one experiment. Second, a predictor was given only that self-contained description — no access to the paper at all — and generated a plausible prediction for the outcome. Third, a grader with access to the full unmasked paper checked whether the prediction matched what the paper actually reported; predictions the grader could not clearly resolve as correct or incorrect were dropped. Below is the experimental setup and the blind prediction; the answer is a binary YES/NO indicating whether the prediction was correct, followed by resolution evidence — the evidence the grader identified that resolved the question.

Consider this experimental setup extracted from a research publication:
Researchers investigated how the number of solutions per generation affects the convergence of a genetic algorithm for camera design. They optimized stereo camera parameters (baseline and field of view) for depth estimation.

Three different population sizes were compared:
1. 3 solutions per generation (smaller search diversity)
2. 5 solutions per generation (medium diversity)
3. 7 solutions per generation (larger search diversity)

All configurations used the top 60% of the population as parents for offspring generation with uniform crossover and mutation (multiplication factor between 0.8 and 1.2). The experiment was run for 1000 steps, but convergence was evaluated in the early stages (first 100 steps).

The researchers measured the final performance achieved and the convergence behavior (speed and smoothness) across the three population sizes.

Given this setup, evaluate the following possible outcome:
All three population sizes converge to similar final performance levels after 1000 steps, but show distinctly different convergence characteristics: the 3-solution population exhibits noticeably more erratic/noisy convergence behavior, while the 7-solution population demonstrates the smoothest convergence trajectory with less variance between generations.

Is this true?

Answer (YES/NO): NO